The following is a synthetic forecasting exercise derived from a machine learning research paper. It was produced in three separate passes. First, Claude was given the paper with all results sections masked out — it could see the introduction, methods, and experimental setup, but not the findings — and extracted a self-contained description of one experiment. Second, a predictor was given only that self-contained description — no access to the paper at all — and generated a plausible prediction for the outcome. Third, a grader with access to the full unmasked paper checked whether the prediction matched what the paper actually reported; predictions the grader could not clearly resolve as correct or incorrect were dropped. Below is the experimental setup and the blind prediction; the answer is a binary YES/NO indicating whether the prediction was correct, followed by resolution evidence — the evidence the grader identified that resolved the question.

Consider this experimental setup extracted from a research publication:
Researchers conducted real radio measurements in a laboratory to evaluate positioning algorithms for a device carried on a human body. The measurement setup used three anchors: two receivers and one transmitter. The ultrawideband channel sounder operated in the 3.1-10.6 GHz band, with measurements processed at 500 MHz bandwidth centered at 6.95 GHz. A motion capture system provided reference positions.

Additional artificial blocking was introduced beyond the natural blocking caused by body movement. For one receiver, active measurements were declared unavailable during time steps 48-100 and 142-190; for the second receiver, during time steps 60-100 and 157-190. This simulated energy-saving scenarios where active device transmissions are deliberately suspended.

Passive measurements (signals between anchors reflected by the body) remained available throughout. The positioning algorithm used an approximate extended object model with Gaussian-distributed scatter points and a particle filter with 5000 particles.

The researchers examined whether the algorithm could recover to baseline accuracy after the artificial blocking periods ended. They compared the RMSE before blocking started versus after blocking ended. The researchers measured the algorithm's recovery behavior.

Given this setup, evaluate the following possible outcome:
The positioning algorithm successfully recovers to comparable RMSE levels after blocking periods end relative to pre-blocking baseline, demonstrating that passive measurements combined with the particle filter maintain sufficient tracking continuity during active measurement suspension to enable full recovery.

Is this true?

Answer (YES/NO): YES